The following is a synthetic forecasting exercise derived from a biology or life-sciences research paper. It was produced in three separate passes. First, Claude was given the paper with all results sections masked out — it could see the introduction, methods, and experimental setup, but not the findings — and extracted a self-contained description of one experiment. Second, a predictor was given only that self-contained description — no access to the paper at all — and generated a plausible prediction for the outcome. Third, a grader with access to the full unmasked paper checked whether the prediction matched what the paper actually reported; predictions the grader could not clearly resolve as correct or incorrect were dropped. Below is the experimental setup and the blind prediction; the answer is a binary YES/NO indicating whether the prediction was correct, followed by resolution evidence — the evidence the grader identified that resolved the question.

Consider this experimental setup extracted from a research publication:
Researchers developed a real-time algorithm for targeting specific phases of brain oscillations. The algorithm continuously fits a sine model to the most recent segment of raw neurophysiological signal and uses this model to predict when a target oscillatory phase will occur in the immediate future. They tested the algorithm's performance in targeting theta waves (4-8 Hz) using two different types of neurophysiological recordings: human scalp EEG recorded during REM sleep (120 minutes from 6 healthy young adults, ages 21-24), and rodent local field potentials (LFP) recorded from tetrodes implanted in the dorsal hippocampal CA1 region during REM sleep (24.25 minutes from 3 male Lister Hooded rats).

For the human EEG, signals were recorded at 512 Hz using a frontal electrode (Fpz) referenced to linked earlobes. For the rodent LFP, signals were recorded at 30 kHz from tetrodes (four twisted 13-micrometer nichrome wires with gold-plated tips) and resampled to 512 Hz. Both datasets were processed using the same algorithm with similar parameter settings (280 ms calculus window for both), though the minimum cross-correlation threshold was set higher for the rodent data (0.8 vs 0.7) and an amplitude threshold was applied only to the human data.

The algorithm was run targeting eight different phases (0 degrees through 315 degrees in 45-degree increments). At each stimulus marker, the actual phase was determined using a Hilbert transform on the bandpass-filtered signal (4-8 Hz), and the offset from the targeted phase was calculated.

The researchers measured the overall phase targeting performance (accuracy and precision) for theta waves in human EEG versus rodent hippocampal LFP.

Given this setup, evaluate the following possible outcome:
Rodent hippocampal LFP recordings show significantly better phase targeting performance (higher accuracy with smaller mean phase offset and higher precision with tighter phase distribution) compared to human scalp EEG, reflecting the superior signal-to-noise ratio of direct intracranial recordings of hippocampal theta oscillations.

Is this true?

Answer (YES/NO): YES